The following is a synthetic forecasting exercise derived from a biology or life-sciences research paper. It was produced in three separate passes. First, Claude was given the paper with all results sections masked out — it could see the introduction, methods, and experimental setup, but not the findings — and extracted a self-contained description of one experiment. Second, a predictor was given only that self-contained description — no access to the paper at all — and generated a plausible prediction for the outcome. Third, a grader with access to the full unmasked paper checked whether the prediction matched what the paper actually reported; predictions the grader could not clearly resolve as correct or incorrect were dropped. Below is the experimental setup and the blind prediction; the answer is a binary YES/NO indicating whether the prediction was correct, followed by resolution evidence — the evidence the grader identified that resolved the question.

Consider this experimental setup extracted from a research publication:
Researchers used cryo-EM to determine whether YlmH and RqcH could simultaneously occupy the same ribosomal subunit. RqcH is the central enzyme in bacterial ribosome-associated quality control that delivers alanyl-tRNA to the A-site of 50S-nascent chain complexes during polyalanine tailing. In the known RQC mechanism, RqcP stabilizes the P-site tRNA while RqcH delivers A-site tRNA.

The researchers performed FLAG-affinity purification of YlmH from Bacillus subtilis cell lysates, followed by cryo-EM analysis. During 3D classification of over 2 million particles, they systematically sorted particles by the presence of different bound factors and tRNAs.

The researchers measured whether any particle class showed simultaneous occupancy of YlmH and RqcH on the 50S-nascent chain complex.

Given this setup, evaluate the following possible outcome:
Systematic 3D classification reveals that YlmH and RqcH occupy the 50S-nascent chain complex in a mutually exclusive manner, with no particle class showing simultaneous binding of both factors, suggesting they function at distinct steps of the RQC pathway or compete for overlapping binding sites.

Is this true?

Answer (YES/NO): NO